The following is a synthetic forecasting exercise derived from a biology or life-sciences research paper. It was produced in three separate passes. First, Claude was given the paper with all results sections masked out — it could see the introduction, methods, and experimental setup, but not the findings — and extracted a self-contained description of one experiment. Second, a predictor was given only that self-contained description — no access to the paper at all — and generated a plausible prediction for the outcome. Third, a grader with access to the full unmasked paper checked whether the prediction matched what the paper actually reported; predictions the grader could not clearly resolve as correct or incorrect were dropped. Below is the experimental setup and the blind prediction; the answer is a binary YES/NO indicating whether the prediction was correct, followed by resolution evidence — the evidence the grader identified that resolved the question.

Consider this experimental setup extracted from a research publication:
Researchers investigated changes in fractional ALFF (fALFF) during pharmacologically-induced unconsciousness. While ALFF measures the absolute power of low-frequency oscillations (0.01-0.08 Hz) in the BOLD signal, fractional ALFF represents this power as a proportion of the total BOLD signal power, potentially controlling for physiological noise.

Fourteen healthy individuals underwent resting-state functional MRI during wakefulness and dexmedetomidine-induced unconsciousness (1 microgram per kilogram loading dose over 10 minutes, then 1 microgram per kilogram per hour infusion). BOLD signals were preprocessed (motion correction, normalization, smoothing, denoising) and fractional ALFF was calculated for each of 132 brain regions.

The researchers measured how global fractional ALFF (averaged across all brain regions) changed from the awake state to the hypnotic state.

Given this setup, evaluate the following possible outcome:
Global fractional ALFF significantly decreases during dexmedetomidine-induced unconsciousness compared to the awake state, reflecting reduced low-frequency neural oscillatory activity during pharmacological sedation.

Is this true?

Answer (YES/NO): NO